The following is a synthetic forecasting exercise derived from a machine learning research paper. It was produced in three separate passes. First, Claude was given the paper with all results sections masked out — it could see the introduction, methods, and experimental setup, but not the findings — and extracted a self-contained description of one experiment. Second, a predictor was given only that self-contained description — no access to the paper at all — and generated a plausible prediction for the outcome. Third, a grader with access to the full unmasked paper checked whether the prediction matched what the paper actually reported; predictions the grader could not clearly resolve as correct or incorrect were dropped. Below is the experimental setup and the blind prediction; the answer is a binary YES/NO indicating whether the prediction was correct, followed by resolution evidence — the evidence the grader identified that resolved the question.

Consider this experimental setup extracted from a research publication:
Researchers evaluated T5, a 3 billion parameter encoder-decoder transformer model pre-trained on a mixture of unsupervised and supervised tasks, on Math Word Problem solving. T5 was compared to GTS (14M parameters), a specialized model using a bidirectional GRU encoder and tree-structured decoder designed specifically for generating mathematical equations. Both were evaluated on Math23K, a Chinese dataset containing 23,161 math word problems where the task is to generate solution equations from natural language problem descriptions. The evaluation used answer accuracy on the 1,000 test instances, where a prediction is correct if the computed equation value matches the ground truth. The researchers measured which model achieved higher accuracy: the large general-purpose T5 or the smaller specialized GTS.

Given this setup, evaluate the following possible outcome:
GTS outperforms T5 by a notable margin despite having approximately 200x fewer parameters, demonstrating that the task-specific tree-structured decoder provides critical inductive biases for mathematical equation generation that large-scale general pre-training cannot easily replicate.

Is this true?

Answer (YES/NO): YES